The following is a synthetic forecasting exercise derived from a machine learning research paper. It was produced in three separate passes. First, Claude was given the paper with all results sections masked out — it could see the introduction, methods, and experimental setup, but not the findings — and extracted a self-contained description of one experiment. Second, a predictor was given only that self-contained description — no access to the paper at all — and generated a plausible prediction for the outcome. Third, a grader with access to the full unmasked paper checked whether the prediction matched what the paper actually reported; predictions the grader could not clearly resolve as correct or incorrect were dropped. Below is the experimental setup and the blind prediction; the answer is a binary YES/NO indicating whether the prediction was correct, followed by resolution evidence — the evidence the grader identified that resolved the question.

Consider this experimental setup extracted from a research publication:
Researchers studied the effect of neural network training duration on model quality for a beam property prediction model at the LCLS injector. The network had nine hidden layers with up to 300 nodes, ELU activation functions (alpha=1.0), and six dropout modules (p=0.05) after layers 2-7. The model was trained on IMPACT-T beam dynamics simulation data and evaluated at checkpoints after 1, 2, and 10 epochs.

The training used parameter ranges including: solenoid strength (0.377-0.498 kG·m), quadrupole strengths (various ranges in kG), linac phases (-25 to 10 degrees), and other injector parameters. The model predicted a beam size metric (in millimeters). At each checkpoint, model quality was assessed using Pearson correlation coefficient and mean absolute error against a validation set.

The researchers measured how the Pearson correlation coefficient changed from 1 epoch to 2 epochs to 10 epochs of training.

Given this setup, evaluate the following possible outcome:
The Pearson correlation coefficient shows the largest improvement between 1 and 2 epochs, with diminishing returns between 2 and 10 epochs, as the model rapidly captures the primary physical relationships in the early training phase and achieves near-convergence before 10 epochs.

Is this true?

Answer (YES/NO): NO